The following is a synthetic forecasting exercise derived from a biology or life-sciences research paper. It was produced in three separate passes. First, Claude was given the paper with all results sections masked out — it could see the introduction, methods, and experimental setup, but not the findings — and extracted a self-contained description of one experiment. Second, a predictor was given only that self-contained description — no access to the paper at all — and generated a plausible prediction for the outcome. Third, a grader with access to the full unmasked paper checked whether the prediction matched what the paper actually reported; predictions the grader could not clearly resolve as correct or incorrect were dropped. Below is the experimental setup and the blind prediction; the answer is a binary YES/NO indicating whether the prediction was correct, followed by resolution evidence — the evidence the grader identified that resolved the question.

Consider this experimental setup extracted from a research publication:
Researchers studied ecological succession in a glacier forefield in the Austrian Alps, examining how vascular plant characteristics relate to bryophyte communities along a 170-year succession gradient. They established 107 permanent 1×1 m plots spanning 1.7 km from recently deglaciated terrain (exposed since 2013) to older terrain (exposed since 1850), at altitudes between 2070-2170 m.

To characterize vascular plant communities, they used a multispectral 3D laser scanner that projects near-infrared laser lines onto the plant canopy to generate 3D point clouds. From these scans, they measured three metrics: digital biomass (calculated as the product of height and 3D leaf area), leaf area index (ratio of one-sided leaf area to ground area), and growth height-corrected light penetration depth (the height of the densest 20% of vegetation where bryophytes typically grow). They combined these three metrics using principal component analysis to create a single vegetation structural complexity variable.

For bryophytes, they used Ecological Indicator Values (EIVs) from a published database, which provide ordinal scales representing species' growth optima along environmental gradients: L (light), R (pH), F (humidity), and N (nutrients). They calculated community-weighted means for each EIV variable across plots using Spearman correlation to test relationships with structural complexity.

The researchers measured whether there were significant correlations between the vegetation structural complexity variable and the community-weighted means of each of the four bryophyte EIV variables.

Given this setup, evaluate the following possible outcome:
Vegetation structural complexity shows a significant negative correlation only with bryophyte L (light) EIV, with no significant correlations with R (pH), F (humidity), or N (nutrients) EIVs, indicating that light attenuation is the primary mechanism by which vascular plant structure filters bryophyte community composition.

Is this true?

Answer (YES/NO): NO